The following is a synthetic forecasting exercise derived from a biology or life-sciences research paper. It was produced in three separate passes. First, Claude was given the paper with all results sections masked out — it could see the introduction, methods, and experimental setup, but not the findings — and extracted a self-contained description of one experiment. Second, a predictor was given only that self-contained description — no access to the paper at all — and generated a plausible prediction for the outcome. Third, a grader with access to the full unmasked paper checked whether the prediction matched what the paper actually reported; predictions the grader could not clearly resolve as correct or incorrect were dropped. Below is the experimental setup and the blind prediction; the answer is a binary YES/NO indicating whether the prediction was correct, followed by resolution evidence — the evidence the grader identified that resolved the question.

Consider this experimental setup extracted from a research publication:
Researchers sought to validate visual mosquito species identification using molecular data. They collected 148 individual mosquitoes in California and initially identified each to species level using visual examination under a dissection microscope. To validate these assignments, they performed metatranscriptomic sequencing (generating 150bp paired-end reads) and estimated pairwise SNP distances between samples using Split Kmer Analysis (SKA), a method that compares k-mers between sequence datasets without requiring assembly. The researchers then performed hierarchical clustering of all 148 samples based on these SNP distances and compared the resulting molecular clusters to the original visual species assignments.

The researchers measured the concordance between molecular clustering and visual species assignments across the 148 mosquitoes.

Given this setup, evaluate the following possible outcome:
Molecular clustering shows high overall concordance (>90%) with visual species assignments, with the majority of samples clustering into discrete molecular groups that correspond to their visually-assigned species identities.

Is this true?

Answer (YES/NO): YES